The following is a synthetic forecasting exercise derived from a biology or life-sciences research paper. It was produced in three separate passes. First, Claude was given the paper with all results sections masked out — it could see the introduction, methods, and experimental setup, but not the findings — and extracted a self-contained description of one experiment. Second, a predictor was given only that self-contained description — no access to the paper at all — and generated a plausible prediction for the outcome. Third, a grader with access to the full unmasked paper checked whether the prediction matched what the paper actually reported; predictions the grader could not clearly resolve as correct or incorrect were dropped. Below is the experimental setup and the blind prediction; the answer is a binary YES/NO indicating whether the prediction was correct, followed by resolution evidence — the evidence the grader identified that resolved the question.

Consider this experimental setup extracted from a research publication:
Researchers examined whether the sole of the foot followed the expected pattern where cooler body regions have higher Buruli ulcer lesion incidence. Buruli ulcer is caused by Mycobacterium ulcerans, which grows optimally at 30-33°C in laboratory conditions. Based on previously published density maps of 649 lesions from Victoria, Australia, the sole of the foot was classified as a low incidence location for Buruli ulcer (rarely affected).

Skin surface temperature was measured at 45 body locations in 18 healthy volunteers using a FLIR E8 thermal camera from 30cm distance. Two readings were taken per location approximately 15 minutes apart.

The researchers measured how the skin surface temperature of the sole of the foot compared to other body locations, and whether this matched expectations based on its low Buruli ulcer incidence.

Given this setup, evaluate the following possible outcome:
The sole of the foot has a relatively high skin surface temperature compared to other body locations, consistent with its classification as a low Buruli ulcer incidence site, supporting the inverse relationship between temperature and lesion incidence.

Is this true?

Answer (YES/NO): NO